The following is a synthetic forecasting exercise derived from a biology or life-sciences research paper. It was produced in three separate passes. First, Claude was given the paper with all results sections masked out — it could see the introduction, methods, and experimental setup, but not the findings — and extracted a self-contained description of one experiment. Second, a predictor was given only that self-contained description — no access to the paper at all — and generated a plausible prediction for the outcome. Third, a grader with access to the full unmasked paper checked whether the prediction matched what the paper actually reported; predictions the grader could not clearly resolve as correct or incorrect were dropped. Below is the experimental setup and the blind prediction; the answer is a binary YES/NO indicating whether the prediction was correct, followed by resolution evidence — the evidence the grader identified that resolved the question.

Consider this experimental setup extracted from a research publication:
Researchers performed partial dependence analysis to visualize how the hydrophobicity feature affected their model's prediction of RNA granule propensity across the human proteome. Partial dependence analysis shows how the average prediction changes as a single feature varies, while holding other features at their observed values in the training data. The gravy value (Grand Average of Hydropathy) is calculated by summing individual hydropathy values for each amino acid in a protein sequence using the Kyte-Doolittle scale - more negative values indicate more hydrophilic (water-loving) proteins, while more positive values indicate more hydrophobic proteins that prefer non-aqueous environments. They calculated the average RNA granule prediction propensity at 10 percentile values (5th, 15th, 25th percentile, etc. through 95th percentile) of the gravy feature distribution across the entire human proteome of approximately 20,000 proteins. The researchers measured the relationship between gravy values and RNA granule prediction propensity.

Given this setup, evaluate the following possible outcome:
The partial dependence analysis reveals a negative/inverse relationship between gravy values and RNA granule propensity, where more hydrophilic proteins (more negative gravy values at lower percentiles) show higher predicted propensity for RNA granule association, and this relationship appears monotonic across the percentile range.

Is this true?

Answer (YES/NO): YES